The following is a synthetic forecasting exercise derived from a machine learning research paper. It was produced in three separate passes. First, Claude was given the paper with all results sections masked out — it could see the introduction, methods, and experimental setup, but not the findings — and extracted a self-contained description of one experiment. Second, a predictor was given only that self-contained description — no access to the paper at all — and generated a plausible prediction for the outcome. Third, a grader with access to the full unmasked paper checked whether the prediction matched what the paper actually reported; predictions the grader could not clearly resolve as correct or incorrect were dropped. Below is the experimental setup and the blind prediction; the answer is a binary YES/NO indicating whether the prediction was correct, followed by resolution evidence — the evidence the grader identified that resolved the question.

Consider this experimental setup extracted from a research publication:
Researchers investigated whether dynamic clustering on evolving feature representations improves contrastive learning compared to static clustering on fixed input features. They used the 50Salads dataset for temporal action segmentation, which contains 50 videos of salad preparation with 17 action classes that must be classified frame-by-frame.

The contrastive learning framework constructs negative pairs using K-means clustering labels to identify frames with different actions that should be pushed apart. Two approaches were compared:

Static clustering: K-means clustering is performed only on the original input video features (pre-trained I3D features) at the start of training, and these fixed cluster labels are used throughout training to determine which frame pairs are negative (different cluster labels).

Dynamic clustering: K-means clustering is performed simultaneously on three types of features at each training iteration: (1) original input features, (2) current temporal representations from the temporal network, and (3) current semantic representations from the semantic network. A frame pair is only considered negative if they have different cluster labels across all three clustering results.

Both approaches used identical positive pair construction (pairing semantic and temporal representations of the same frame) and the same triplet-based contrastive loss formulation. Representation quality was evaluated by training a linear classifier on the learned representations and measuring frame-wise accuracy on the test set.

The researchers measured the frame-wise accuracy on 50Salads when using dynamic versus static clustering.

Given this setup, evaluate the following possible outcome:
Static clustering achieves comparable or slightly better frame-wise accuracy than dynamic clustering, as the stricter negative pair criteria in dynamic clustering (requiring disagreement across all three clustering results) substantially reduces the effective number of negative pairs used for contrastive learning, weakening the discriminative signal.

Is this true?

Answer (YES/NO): NO